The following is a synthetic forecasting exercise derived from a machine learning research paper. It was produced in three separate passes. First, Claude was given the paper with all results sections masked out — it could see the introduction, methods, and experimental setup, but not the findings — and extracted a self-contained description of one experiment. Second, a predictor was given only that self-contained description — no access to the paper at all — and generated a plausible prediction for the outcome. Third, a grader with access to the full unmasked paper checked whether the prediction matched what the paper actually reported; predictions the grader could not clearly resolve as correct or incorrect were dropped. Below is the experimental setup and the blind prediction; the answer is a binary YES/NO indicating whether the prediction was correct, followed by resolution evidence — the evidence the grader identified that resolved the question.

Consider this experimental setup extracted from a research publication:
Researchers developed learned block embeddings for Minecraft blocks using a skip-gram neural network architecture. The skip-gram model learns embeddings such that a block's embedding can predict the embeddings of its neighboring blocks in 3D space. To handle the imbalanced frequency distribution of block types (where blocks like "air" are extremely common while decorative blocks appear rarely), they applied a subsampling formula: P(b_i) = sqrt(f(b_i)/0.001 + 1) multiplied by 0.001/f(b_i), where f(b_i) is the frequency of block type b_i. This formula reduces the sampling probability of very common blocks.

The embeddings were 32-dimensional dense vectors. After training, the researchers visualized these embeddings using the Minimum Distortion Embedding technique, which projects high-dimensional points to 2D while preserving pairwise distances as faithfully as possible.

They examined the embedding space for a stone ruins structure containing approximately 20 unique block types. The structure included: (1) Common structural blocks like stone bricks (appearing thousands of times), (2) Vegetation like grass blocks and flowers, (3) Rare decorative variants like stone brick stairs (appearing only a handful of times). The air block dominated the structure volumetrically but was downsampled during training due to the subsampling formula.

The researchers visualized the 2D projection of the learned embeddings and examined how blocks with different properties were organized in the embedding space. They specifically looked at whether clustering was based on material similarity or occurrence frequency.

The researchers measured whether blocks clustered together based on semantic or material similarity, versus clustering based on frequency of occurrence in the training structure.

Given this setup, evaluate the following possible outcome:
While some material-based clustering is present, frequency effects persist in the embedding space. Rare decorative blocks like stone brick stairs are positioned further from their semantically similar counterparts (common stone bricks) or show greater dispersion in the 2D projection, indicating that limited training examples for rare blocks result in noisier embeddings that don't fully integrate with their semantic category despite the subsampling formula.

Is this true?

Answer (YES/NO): NO